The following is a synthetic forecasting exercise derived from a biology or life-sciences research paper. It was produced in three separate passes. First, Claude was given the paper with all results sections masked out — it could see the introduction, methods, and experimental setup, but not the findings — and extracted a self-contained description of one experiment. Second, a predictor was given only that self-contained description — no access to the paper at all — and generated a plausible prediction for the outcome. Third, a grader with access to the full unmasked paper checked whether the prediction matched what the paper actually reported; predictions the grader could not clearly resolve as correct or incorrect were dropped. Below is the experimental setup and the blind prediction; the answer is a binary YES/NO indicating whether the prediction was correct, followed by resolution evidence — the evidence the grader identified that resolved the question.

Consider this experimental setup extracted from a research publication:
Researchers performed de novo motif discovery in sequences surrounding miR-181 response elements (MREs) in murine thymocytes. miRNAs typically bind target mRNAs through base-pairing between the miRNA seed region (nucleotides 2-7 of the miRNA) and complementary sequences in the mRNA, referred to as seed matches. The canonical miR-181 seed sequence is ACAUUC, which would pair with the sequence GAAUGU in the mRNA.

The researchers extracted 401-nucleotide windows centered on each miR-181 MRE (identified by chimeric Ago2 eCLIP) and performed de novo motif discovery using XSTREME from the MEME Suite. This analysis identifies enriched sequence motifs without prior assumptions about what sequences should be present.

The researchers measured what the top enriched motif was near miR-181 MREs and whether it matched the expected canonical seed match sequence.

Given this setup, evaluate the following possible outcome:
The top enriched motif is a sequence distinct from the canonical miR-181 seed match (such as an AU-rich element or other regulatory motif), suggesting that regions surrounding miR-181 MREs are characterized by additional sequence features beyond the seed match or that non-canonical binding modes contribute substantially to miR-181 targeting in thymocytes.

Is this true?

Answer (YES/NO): NO